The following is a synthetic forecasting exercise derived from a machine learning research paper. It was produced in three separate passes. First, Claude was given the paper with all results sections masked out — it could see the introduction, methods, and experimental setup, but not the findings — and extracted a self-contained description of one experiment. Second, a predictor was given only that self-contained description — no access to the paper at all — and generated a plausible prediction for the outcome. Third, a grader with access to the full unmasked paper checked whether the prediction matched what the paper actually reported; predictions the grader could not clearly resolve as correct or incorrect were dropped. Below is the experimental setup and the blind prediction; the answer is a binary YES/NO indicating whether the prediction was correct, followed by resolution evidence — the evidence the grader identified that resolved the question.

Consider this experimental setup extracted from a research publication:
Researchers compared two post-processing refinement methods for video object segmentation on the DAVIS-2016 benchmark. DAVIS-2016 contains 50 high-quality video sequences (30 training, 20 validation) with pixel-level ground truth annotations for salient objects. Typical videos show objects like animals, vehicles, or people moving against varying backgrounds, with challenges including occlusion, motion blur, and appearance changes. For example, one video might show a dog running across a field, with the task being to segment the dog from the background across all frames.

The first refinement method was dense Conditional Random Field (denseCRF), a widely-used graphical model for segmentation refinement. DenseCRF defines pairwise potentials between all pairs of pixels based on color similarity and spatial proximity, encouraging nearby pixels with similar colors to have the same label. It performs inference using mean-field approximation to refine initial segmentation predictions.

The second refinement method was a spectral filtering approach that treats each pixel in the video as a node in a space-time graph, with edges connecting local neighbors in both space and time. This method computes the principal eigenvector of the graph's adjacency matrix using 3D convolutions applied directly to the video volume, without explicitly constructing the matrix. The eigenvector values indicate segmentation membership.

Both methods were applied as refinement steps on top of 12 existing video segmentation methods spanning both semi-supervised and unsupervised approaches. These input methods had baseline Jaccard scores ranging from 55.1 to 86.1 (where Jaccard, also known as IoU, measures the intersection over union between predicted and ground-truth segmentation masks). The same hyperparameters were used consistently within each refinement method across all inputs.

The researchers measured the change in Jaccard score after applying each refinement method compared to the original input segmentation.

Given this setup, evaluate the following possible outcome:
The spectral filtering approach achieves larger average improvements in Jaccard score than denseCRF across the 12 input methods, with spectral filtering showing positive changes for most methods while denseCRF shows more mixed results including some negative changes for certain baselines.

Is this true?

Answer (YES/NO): NO